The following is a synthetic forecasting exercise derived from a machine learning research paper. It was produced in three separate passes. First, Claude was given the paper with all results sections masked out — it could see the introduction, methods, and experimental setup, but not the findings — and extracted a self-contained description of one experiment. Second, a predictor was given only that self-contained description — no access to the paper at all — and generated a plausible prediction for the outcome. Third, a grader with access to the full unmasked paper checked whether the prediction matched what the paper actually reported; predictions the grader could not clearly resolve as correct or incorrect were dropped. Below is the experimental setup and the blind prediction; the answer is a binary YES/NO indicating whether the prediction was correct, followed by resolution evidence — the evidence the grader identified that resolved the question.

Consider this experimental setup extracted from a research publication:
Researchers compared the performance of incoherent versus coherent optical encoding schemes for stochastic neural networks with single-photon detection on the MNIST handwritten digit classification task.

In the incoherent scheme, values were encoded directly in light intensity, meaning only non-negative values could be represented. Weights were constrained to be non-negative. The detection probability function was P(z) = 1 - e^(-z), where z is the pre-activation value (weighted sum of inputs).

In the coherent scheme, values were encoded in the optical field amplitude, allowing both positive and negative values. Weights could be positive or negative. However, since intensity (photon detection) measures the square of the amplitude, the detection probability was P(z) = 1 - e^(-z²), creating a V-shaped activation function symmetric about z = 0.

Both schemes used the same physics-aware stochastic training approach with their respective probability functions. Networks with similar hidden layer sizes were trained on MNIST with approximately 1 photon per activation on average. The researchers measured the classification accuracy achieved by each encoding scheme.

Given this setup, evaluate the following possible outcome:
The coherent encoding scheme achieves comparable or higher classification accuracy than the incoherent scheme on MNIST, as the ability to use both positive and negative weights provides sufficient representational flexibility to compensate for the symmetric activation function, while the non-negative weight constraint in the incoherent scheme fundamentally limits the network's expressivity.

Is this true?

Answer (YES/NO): YES